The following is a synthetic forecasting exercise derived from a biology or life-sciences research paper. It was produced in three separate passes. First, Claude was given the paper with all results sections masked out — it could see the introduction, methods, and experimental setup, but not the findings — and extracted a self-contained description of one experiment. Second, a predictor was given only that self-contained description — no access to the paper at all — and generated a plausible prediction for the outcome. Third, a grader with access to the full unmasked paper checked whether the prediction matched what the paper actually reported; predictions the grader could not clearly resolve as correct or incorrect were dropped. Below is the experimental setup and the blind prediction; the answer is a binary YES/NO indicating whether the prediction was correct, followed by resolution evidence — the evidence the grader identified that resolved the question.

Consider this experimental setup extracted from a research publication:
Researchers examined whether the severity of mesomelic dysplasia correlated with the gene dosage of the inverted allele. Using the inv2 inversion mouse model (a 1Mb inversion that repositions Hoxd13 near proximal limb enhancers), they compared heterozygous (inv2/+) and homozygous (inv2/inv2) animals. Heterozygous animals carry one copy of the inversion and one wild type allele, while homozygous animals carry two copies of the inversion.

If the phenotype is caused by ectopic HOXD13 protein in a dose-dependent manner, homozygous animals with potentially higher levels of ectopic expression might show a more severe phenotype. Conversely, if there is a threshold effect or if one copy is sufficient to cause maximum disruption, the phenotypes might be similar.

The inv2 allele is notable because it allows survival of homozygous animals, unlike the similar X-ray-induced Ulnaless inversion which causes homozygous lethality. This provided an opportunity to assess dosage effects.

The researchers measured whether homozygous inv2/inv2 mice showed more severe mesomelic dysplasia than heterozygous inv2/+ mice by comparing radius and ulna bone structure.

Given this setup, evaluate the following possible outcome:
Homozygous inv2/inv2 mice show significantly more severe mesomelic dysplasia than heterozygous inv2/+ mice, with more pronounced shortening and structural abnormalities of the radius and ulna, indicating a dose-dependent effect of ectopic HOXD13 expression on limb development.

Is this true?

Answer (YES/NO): NO